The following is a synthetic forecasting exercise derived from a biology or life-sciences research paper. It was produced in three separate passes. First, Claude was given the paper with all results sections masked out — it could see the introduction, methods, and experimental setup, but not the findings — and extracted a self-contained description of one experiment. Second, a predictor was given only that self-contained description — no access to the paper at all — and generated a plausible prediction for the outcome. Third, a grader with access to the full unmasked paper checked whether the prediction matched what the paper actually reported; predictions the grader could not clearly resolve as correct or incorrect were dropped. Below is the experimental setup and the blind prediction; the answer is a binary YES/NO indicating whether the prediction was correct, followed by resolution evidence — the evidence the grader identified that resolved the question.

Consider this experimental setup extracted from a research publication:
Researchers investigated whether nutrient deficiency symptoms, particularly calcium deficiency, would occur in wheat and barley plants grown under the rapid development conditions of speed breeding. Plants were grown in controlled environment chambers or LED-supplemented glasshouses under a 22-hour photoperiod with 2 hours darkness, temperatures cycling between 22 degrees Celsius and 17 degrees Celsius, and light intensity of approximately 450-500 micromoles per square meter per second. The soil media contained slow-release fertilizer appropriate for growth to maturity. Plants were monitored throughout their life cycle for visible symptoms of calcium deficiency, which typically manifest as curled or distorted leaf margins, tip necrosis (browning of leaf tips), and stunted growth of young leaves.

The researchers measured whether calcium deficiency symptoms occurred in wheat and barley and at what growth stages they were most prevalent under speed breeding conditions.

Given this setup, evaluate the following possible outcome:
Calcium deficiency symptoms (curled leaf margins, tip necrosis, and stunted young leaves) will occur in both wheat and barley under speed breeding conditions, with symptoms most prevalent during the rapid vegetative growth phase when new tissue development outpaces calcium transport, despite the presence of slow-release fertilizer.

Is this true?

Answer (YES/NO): YES